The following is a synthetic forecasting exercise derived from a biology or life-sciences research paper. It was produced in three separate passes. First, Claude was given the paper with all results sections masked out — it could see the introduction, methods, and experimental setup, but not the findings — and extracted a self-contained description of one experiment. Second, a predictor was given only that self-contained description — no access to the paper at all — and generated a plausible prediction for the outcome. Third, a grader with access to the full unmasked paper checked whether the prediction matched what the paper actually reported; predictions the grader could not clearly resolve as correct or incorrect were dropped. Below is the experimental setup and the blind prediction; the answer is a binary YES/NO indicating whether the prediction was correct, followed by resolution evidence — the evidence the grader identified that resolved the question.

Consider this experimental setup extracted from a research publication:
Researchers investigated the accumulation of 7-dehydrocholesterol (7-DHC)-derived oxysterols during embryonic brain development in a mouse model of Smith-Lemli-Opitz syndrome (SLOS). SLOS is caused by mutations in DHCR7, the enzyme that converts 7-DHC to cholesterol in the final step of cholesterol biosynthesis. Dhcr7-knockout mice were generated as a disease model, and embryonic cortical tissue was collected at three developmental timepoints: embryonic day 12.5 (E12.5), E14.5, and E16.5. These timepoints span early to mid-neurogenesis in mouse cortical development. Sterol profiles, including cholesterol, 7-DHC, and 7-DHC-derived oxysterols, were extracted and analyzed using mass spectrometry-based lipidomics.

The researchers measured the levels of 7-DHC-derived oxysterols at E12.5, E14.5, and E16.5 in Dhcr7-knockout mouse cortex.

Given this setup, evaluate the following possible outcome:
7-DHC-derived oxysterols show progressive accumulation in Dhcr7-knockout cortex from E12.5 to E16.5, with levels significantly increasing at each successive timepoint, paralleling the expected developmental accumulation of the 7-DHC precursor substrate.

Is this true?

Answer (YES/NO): YES